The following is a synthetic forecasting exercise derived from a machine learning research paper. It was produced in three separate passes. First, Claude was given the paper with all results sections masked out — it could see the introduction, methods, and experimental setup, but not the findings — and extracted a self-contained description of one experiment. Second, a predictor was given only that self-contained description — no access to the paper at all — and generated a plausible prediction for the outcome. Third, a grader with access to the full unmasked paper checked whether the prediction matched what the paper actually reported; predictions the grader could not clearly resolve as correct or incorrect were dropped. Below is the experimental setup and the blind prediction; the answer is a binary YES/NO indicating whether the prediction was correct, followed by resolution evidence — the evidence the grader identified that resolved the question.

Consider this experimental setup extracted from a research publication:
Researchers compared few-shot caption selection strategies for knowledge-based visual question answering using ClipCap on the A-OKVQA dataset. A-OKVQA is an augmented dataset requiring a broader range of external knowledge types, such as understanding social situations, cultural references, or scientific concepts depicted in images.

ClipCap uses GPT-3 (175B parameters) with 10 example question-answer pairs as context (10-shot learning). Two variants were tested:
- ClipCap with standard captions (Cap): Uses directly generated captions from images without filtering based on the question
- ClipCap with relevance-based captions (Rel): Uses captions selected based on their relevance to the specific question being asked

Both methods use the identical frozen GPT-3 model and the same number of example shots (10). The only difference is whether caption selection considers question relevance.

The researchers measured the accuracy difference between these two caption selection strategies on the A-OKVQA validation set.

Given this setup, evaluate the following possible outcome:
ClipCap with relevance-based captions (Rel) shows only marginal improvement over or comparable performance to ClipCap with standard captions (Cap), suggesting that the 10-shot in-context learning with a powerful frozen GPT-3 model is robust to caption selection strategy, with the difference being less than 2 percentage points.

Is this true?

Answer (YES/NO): YES